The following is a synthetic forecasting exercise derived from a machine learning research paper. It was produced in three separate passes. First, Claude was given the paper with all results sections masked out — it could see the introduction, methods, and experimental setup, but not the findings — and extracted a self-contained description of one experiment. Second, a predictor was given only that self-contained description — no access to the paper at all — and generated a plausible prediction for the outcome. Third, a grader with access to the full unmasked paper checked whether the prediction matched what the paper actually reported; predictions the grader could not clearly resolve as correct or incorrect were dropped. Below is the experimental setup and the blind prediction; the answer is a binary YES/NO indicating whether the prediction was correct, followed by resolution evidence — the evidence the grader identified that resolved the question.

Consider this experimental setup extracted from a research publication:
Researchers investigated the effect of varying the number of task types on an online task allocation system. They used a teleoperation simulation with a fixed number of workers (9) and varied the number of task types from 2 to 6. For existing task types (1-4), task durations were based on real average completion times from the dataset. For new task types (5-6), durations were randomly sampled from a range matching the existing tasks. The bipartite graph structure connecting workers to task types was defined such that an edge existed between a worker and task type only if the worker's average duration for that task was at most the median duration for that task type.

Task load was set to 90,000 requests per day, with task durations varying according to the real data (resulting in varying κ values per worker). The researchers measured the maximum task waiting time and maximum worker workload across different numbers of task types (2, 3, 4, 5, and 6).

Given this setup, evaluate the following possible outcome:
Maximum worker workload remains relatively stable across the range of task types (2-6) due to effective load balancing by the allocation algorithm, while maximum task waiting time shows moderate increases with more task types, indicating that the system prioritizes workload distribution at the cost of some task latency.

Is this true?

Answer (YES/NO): NO